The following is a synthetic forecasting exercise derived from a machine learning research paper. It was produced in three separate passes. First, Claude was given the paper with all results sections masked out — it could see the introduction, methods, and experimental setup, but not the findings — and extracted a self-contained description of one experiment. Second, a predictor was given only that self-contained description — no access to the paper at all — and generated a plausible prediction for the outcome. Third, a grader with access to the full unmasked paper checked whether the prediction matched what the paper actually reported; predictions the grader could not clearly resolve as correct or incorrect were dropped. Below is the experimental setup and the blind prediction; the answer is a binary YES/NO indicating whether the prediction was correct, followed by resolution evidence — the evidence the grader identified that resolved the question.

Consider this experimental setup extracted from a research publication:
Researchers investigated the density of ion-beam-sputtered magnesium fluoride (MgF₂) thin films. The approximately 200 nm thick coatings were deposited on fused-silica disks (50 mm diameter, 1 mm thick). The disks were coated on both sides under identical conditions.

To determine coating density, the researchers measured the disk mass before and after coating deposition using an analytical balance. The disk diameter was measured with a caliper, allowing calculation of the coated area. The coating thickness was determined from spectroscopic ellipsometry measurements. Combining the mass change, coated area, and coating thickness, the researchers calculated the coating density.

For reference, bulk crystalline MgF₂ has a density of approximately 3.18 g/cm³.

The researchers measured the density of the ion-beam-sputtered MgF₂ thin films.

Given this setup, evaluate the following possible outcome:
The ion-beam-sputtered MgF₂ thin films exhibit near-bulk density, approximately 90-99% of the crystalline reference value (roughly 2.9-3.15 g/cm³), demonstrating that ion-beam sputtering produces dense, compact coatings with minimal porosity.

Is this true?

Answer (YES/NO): NO